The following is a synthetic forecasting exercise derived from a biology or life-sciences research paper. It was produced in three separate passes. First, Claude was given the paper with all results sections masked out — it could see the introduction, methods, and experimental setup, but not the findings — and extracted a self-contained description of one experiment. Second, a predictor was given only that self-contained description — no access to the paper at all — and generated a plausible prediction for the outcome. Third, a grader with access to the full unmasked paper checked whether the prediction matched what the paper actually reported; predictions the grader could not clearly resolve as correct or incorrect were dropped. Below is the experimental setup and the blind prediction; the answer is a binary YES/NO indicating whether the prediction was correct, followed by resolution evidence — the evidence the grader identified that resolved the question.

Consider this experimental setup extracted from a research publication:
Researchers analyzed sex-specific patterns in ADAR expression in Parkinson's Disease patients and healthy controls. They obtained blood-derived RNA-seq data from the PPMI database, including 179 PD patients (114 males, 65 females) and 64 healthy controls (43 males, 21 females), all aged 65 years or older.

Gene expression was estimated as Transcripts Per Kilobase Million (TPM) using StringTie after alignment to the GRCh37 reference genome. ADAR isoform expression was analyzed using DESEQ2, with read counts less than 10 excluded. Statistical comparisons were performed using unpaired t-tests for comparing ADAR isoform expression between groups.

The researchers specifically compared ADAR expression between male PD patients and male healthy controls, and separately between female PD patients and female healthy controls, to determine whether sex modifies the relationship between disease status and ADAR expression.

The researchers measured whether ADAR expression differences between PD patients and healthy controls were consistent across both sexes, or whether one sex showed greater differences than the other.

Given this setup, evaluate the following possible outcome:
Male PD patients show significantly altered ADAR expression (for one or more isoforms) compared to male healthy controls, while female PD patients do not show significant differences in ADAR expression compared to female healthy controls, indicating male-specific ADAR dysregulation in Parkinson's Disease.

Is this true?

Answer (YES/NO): NO